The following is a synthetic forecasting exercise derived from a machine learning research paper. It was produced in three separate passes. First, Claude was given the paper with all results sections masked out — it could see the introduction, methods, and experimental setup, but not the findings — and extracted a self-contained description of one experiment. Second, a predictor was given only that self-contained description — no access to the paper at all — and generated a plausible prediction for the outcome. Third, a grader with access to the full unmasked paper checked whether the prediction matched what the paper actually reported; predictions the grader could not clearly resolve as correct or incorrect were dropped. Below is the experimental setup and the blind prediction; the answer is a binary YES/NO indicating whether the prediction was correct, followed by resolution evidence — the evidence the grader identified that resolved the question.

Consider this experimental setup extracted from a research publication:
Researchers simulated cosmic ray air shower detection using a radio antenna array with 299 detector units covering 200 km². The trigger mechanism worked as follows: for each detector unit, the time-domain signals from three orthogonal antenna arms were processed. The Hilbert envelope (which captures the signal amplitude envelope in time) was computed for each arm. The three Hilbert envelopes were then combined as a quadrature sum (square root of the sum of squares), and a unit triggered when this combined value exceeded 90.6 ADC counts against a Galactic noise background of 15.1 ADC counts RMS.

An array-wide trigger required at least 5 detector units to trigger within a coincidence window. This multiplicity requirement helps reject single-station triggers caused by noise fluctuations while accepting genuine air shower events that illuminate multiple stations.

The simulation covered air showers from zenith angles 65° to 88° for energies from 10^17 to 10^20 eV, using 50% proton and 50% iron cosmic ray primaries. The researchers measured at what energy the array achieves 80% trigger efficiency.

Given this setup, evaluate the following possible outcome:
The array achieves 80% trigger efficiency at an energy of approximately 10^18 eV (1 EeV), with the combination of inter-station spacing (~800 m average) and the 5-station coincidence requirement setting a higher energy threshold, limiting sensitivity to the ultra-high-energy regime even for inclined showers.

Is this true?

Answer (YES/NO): YES